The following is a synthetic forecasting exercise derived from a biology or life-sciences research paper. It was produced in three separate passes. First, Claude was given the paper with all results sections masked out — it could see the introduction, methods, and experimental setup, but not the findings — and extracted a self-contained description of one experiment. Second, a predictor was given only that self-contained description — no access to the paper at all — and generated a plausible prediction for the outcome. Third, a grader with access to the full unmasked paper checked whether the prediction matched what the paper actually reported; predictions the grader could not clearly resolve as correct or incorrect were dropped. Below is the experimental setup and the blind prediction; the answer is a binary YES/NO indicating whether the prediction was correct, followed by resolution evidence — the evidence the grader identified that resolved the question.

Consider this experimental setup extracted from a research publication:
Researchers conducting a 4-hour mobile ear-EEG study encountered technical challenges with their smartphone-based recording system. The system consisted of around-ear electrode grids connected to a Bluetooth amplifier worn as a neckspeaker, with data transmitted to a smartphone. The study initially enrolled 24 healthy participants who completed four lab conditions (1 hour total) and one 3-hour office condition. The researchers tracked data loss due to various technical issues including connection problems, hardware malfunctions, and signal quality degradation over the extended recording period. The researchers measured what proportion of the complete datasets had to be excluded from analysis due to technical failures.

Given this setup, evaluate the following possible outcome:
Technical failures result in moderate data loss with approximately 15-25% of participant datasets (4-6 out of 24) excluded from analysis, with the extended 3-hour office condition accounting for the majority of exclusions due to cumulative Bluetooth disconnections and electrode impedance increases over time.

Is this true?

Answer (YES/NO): NO